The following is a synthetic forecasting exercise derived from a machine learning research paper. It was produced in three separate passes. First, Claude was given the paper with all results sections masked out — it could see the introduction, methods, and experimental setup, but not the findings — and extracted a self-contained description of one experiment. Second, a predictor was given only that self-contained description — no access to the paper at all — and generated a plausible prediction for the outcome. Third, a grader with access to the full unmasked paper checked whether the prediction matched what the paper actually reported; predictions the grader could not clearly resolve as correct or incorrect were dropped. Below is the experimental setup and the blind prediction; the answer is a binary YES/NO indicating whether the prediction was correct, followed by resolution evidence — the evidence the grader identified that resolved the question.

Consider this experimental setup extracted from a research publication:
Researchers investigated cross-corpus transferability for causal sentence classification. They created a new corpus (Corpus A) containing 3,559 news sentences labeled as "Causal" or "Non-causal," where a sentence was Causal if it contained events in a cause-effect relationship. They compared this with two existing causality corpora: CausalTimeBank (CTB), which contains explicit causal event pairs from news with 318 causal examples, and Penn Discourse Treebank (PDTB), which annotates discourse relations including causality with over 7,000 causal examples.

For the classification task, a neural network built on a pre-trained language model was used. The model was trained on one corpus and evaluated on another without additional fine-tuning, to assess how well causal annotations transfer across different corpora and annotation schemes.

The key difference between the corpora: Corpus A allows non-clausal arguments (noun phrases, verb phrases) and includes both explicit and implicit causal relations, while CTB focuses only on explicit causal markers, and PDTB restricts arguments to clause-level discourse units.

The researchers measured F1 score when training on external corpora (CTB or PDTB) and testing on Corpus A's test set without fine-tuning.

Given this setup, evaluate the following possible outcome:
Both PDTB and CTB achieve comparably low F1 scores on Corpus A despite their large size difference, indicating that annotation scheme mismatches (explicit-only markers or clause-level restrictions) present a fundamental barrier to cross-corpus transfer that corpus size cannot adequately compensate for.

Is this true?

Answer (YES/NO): YES